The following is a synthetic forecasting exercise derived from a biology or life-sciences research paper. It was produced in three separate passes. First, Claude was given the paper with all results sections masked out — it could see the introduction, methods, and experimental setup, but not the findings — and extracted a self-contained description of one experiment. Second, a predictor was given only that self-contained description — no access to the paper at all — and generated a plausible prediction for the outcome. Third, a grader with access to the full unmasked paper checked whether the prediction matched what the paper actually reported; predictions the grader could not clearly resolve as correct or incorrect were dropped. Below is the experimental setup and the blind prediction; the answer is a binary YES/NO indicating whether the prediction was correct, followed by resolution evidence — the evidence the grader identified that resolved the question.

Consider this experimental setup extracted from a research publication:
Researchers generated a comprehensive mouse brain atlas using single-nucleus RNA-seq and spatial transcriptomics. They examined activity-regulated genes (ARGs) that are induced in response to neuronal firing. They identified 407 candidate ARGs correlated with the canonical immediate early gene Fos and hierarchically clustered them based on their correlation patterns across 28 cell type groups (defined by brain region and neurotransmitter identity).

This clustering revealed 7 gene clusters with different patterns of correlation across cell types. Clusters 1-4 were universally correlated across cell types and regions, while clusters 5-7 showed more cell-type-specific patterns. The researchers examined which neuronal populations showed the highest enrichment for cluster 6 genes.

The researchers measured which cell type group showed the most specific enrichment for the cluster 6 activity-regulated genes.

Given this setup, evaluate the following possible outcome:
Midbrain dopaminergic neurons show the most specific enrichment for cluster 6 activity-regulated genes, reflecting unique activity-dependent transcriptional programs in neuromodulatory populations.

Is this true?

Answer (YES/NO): NO